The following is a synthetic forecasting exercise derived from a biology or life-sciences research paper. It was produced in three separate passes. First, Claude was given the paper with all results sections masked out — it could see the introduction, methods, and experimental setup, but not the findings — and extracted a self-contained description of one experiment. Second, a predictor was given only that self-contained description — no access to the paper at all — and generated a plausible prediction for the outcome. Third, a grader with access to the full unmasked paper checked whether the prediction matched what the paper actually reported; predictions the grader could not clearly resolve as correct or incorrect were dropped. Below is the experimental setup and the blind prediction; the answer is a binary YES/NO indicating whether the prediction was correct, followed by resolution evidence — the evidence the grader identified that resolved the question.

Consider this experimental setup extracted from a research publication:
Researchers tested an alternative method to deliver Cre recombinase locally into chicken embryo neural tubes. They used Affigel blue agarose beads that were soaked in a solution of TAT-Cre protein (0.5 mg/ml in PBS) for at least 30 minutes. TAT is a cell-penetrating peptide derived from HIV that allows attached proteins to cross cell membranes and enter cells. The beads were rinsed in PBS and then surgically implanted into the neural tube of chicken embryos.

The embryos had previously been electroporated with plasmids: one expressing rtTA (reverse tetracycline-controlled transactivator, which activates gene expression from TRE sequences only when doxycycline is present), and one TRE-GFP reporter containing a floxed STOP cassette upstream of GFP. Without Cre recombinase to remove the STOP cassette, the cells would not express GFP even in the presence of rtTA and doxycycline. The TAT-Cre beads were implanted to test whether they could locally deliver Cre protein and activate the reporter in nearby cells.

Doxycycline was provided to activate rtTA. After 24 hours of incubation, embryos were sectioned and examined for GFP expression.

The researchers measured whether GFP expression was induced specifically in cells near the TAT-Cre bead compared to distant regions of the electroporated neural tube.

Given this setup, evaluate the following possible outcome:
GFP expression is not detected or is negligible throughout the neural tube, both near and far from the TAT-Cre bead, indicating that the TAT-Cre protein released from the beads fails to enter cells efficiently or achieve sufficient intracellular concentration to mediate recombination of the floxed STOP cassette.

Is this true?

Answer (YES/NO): NO